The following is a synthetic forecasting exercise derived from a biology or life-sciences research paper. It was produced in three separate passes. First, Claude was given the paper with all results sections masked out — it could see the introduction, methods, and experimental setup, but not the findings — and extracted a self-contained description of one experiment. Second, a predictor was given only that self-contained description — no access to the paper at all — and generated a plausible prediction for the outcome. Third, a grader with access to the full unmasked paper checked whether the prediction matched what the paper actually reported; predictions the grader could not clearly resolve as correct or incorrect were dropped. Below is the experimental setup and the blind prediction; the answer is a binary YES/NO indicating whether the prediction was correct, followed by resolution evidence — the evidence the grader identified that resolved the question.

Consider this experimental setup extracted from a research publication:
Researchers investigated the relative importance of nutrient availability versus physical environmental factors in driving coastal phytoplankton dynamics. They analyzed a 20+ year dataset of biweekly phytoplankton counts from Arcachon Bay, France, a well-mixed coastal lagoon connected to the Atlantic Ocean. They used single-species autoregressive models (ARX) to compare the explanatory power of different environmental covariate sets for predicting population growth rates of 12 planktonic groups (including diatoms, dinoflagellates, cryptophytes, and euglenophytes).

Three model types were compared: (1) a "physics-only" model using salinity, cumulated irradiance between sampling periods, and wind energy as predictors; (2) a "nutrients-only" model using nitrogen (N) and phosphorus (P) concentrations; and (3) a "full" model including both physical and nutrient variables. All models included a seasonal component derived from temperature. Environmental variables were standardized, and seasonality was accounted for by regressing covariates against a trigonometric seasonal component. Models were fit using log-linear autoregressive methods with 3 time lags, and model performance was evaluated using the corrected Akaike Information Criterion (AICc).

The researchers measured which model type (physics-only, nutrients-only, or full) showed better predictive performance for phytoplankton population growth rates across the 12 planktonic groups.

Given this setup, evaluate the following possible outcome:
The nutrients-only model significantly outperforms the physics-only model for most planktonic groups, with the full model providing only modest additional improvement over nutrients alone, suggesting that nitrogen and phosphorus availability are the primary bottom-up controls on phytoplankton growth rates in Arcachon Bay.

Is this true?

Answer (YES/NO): NO